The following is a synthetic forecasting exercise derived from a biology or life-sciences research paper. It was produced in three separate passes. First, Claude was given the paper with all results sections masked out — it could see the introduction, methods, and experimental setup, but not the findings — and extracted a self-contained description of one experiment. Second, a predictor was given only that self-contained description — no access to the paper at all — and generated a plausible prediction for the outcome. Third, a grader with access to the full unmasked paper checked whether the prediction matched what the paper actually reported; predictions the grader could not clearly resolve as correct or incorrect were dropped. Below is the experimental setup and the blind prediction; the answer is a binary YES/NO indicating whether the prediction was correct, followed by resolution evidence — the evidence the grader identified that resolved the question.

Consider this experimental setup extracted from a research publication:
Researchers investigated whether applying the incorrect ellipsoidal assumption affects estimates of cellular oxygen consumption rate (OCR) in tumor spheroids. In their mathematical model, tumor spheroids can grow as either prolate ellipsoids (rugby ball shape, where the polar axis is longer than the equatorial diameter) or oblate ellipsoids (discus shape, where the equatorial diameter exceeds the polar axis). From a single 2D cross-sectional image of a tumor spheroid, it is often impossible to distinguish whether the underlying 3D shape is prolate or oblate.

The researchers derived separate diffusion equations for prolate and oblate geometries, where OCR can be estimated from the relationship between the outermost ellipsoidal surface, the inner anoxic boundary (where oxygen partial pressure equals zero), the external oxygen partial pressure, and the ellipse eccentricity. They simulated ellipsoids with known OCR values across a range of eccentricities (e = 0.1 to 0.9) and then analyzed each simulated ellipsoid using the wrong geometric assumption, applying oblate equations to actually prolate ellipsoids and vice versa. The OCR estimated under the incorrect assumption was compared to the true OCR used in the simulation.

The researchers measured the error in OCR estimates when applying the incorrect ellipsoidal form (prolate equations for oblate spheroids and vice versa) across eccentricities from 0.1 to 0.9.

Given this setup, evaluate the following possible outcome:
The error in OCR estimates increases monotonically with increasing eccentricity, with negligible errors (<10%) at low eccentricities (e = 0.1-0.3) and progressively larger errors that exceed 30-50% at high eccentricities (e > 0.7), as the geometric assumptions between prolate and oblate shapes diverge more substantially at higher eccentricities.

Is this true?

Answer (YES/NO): NO